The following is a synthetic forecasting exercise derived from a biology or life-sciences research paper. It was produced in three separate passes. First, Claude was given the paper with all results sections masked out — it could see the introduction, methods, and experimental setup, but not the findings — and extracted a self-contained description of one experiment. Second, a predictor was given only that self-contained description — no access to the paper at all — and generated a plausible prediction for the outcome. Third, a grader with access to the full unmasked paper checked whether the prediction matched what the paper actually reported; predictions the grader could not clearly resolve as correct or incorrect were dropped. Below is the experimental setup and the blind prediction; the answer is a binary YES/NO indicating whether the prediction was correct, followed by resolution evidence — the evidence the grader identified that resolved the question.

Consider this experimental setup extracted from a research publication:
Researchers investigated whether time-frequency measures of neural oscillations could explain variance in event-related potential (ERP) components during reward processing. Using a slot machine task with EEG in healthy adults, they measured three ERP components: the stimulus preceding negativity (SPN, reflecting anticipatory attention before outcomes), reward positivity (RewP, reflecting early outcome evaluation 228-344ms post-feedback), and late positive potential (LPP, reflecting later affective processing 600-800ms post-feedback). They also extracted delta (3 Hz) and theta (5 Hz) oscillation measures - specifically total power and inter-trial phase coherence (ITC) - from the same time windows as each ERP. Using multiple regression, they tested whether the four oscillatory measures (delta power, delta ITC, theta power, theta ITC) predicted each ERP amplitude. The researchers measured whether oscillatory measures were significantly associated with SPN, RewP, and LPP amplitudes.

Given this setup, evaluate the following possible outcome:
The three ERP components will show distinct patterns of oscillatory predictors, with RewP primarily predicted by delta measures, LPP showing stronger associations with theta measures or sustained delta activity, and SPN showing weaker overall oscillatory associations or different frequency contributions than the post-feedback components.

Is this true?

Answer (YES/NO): NO